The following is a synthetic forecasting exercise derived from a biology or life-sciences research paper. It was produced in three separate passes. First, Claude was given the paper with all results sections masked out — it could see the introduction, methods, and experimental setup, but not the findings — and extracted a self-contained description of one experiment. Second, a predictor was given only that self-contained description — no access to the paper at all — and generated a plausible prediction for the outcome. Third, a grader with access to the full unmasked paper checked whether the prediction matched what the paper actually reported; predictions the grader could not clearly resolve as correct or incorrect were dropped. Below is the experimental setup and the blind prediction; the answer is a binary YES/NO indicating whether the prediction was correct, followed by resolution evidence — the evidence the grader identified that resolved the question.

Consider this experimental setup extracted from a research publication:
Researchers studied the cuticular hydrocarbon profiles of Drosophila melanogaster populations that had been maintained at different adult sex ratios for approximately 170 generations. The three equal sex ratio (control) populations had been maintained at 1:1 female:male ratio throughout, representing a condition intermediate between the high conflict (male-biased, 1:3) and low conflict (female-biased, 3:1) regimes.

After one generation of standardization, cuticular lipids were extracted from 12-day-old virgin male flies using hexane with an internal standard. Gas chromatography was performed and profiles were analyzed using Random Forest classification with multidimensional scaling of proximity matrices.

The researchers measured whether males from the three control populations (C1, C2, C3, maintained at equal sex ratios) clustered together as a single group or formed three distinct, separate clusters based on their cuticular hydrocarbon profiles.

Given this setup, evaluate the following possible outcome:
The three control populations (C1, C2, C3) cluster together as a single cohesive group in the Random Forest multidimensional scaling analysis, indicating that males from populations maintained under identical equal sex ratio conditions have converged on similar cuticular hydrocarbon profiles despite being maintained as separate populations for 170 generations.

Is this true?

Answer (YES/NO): NO